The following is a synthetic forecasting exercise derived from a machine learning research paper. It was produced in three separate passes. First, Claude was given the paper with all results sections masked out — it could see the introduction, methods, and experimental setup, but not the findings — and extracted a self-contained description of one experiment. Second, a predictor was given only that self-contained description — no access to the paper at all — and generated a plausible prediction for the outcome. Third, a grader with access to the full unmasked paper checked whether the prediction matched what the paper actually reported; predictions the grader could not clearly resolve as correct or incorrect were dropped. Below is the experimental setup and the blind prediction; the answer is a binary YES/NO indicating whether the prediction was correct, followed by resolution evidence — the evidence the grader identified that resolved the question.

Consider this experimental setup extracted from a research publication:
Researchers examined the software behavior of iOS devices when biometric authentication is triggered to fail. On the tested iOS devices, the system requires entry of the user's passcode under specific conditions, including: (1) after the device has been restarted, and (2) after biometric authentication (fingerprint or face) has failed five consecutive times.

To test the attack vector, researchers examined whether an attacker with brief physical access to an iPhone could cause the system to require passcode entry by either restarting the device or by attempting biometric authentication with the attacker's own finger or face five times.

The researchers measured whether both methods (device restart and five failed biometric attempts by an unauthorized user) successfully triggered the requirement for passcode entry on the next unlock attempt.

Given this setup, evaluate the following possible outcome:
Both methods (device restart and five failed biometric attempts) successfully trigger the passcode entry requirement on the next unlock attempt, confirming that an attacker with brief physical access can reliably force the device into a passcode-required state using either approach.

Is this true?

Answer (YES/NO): YES